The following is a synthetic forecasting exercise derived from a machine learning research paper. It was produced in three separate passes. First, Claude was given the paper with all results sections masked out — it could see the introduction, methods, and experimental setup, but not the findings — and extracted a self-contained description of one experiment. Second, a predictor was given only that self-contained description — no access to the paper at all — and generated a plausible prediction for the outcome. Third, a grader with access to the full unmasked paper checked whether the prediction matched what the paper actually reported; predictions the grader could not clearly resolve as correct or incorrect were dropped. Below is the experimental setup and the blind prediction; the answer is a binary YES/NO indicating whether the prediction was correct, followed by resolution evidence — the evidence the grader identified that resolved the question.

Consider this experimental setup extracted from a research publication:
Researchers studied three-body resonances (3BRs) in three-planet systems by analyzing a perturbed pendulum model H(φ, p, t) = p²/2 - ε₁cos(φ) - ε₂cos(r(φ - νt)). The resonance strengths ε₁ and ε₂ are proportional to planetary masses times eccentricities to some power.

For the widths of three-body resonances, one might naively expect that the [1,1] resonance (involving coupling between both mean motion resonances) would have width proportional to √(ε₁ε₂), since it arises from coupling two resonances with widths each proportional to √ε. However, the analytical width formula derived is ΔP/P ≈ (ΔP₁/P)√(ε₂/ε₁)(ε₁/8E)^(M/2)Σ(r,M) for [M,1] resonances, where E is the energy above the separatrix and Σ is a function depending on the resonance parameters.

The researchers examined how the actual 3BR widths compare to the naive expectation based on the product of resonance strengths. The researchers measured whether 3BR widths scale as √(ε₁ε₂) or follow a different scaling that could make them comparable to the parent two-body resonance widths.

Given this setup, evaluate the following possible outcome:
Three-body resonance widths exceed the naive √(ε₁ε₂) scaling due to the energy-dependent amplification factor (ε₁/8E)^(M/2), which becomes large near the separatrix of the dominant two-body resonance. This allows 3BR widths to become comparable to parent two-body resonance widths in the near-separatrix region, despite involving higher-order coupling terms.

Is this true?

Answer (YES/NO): YES